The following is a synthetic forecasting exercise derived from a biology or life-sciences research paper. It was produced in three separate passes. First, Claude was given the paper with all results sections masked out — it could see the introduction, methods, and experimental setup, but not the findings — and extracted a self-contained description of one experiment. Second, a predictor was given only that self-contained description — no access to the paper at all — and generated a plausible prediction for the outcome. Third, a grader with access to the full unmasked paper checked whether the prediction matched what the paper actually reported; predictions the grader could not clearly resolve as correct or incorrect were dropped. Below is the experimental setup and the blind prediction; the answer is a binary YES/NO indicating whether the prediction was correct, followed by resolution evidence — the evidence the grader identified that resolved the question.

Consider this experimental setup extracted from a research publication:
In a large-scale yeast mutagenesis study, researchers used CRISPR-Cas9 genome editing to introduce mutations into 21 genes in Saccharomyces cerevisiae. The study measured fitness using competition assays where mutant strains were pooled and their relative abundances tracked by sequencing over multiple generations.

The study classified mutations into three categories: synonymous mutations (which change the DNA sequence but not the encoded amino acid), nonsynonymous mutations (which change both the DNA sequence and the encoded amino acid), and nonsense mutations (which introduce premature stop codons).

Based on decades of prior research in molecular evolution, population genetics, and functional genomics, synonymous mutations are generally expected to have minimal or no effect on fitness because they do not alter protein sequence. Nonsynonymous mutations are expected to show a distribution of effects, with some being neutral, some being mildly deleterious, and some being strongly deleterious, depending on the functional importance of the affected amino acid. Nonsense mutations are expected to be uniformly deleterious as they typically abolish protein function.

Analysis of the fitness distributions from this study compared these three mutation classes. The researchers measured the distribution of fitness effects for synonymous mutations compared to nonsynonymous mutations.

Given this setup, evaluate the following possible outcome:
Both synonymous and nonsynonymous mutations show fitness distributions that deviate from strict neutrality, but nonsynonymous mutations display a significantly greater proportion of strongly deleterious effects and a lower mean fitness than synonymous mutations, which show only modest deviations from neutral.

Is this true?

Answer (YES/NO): NO